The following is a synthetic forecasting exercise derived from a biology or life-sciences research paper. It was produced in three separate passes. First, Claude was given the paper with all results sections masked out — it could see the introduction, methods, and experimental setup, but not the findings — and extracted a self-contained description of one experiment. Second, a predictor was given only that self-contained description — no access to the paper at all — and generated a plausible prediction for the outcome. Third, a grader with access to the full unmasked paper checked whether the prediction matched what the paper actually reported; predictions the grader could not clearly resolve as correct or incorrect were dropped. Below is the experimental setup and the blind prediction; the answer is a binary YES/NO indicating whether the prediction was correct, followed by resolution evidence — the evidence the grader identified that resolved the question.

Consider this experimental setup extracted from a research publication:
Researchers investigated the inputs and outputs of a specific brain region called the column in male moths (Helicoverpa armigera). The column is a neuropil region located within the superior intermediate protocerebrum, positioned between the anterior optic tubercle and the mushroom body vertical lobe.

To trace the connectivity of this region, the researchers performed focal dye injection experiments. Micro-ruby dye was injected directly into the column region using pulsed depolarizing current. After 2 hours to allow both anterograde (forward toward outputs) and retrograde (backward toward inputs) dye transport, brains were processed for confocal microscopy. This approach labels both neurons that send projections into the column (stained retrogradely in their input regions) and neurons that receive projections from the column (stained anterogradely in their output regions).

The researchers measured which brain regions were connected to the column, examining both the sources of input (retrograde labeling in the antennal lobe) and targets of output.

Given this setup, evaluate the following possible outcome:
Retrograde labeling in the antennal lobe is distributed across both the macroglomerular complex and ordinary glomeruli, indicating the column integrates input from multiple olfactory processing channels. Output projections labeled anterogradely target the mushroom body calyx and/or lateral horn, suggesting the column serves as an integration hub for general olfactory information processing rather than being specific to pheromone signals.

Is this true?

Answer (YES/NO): NO